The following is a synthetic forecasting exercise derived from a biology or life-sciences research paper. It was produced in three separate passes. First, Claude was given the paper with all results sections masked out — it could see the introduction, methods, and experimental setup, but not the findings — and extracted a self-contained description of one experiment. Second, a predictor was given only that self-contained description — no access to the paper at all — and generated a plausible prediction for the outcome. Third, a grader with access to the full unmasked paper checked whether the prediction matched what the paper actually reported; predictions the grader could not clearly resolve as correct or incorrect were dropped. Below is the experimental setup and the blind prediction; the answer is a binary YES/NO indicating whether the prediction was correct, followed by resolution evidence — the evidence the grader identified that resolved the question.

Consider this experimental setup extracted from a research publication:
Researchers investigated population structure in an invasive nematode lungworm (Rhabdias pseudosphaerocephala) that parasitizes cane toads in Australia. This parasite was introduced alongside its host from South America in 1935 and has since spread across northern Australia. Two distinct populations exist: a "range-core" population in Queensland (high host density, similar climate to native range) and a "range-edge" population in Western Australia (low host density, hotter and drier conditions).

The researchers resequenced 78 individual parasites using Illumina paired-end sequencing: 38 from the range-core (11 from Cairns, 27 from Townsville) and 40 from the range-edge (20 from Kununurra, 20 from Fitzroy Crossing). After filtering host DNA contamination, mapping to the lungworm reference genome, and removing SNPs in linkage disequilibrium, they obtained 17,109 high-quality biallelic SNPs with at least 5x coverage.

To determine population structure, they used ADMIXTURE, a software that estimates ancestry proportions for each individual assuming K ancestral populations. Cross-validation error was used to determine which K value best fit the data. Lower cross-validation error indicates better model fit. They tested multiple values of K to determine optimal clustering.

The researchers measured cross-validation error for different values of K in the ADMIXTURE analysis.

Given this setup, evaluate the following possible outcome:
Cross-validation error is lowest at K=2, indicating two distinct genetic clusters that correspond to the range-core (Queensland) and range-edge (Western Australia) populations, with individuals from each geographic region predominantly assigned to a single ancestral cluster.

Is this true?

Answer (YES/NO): NO